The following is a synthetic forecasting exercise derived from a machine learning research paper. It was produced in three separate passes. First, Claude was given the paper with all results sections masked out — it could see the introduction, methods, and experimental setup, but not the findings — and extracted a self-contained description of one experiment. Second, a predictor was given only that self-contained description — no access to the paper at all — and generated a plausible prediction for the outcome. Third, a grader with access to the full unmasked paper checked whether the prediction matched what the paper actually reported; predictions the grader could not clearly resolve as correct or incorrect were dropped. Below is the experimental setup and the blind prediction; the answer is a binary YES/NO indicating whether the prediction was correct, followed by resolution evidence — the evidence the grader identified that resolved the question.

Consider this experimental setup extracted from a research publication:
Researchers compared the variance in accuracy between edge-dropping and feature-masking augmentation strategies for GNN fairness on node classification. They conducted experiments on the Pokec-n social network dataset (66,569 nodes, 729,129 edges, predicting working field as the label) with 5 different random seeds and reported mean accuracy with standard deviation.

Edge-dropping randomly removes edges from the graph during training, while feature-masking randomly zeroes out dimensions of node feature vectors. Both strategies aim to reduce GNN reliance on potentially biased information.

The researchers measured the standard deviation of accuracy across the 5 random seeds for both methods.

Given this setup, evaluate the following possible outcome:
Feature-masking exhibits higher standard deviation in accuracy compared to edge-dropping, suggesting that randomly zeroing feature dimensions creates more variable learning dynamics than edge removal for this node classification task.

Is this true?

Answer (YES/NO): YES